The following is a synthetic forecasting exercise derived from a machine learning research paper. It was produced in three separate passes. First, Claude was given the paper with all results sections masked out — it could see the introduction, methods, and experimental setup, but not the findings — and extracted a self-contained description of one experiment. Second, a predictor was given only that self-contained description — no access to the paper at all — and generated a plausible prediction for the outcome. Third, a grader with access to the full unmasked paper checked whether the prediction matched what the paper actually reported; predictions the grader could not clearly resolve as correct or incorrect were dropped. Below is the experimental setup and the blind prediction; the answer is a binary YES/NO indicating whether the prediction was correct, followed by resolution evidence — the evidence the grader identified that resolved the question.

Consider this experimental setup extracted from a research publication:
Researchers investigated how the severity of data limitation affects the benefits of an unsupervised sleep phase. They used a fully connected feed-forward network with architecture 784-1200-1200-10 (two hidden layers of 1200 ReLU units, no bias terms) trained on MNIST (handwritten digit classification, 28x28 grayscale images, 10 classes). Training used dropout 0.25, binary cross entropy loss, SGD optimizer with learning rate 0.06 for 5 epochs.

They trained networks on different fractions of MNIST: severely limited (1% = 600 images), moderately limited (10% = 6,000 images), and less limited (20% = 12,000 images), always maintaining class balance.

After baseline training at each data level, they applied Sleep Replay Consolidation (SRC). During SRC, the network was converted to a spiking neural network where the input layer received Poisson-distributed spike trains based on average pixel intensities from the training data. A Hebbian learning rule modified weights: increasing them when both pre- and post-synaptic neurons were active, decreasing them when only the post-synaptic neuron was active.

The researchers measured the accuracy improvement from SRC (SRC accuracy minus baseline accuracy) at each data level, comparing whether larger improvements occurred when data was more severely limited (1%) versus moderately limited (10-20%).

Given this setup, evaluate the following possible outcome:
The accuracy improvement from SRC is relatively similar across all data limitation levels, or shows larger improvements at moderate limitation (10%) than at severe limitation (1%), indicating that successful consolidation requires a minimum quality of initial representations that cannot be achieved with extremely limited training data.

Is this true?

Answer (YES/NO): NO